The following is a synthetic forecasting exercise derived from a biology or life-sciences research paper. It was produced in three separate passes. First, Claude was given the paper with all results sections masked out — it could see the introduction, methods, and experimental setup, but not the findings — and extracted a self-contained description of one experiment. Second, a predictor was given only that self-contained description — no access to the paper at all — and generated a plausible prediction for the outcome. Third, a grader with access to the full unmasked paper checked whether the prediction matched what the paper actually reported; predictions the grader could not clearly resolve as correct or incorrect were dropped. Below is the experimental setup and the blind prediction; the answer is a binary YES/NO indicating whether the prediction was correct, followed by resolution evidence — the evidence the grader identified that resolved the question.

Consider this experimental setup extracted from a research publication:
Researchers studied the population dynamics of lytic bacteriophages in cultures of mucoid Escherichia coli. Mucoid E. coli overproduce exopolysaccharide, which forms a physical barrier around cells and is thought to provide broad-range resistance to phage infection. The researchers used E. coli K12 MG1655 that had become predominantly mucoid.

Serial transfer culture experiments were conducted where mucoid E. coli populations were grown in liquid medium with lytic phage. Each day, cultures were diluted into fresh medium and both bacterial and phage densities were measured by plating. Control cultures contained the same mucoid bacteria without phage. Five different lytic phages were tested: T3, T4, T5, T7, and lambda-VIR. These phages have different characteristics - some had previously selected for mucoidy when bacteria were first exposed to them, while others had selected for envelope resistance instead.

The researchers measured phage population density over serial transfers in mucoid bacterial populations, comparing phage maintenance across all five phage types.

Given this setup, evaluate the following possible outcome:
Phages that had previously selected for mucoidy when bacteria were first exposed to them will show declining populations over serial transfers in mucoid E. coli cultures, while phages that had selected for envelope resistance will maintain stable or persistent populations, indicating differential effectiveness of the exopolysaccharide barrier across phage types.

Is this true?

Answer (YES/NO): NO